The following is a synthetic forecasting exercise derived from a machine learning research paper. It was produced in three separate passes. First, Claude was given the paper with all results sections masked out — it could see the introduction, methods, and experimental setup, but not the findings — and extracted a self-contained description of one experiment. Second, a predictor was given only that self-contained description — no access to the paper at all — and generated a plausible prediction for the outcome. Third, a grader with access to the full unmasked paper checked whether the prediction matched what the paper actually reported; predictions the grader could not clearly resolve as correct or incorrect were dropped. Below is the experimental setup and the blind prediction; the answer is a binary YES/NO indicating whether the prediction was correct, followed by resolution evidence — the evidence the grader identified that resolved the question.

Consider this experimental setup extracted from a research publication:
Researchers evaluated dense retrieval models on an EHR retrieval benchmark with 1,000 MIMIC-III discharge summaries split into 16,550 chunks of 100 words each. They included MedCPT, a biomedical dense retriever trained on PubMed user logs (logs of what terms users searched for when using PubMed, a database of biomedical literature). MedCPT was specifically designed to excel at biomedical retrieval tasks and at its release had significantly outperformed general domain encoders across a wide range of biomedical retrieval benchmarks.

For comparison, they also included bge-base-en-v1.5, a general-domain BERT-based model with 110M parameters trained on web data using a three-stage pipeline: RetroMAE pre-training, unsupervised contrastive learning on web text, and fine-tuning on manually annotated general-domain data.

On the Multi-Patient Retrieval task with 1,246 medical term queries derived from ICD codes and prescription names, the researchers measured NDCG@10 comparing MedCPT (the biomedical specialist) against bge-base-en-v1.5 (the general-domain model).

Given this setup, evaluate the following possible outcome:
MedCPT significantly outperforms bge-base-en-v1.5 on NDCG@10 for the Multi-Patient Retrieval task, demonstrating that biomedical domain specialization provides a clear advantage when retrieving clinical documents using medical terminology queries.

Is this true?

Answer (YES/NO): NO